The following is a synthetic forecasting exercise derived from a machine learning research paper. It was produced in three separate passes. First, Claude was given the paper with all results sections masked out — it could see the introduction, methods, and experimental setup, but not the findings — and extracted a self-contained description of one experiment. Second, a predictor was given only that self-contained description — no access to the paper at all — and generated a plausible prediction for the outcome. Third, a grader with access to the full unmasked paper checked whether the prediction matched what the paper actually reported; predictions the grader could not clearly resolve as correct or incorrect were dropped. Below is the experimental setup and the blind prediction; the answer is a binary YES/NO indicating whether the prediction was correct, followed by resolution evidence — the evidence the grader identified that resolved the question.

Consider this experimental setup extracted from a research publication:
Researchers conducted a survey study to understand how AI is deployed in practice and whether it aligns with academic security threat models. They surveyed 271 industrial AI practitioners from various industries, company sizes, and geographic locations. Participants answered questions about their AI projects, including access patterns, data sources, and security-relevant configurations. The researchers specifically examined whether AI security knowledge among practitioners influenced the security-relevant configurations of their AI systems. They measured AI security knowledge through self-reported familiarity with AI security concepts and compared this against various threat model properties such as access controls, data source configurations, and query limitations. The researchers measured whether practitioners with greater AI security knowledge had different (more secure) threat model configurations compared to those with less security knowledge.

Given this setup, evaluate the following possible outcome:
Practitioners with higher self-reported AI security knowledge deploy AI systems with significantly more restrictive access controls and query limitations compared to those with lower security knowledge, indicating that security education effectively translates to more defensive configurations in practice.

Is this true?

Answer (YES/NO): NO